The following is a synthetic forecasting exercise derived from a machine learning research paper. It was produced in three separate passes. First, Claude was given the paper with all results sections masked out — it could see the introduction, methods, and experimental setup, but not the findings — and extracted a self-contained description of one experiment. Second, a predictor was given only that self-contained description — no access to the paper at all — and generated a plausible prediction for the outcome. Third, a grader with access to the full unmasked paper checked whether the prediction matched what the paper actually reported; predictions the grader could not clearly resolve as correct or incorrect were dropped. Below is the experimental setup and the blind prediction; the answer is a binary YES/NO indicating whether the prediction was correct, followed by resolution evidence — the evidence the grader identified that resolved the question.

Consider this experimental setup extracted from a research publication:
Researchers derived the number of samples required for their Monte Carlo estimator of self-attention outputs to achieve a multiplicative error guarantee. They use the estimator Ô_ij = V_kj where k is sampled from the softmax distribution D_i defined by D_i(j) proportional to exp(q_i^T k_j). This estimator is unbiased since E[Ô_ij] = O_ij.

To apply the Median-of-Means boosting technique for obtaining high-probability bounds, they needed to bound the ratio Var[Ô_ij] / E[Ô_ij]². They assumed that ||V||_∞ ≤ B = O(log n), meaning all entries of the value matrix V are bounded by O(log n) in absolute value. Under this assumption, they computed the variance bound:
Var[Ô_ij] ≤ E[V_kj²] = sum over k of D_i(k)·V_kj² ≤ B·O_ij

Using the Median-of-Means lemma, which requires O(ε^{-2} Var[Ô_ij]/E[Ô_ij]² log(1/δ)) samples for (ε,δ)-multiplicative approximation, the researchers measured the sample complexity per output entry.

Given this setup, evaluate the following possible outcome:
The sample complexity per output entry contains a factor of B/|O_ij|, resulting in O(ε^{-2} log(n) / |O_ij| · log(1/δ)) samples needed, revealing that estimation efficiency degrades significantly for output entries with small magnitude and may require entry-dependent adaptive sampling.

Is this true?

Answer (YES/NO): NO